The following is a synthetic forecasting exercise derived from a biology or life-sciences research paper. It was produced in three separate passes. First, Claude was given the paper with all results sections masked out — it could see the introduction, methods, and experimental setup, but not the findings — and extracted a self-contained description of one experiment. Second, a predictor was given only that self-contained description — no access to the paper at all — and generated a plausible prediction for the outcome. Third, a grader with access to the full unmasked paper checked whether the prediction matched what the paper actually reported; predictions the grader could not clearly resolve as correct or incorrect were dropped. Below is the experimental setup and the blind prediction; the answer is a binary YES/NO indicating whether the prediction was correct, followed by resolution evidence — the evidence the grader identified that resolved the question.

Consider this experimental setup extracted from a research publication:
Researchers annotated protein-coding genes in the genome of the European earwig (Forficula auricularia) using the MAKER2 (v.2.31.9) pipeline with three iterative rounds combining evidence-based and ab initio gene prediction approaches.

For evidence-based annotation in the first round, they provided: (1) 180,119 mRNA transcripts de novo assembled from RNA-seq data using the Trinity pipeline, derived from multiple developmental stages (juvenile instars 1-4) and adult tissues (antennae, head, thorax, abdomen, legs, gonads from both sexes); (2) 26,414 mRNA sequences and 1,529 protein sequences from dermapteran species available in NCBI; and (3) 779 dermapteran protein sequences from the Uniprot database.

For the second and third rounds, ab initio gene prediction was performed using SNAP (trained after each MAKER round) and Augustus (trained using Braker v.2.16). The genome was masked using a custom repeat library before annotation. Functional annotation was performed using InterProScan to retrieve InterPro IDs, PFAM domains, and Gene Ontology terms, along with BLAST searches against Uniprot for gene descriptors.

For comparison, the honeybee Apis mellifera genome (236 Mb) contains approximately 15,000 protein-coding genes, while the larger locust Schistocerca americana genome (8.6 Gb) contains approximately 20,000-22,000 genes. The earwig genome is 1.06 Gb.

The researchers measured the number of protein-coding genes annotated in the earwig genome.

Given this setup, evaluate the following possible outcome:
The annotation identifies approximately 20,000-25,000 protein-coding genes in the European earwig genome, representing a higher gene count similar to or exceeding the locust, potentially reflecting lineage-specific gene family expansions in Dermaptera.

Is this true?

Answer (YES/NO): NO